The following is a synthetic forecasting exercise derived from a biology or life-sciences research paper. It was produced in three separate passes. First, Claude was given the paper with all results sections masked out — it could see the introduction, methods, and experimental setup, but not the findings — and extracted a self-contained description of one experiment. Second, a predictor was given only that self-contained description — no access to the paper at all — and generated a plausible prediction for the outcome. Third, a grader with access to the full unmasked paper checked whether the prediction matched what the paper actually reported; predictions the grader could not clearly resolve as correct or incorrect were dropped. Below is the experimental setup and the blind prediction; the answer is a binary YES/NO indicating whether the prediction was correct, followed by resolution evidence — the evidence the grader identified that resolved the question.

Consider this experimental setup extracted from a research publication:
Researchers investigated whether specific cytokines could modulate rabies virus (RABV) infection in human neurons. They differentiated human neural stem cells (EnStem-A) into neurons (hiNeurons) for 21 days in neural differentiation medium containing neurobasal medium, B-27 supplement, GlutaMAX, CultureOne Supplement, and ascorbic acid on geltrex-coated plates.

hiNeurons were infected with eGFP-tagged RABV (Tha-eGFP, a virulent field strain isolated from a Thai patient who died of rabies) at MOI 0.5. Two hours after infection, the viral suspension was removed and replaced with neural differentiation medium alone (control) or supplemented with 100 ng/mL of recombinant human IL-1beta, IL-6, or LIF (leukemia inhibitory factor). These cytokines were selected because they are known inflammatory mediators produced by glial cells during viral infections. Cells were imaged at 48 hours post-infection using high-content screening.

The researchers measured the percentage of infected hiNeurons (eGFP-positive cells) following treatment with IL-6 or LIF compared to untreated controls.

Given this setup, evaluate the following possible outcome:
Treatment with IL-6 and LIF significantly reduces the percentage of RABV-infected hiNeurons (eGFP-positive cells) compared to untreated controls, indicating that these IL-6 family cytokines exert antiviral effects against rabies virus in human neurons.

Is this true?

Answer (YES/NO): NO